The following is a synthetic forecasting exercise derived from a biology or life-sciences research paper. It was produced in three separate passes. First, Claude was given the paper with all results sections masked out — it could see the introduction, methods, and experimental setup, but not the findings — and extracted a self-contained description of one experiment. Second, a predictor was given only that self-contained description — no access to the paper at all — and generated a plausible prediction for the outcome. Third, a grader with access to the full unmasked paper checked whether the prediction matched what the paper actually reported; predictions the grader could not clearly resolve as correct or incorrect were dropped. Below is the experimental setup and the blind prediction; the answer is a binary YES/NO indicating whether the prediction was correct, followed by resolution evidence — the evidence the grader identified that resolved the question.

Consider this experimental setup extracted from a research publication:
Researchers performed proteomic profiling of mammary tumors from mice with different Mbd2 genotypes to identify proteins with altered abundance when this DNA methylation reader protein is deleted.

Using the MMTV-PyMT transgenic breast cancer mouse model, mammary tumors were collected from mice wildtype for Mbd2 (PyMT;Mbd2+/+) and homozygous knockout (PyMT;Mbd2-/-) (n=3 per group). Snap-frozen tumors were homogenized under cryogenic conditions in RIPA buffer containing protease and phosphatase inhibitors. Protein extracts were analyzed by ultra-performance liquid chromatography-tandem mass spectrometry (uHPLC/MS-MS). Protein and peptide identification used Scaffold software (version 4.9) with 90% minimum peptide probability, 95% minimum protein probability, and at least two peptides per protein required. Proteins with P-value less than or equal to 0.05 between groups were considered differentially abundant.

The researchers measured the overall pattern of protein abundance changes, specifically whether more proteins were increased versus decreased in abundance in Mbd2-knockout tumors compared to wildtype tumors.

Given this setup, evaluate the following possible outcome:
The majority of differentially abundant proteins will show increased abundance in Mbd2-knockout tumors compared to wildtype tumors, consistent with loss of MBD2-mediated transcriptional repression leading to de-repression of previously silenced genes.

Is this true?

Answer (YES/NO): YES